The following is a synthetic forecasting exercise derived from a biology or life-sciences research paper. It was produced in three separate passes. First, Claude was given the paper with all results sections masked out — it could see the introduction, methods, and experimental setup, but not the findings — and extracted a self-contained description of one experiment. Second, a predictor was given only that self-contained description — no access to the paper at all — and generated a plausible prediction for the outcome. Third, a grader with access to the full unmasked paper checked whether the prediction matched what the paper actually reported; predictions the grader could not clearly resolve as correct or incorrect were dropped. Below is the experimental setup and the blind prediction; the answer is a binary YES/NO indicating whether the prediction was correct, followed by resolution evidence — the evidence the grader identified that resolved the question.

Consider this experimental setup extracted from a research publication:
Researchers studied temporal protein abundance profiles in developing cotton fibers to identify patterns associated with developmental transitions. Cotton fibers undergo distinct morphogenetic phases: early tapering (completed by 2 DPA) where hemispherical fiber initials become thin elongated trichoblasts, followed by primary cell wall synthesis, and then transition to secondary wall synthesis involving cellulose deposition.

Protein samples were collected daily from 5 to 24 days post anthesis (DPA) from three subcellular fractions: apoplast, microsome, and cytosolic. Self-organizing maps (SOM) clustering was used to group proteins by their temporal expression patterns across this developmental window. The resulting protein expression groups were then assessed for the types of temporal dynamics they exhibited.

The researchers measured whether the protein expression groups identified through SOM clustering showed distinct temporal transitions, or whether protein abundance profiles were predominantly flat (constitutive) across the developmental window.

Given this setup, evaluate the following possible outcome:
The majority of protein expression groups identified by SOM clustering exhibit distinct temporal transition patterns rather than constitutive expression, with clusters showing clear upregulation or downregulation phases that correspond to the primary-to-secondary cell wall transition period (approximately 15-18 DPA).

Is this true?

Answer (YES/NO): YES